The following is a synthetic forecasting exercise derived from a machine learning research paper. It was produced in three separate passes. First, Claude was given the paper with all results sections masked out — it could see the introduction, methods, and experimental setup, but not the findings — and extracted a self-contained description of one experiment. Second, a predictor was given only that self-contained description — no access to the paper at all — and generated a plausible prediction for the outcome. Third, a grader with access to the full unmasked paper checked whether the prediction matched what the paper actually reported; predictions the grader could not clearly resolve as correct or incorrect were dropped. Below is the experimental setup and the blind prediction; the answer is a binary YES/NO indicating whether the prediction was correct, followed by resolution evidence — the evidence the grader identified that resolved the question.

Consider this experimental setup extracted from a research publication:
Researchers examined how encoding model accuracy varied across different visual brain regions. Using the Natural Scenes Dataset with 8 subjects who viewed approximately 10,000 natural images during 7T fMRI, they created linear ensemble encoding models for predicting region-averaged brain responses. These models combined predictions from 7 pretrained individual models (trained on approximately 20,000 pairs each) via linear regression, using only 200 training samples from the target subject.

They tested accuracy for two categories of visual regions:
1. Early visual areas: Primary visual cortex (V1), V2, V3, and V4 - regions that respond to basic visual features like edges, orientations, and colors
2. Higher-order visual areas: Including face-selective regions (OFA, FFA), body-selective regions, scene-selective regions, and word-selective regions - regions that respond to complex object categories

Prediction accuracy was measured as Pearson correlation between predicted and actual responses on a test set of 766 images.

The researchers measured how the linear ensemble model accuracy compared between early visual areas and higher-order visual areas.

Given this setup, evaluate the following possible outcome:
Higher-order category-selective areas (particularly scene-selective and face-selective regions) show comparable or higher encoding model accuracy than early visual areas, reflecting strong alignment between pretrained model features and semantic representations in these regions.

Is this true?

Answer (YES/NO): NO